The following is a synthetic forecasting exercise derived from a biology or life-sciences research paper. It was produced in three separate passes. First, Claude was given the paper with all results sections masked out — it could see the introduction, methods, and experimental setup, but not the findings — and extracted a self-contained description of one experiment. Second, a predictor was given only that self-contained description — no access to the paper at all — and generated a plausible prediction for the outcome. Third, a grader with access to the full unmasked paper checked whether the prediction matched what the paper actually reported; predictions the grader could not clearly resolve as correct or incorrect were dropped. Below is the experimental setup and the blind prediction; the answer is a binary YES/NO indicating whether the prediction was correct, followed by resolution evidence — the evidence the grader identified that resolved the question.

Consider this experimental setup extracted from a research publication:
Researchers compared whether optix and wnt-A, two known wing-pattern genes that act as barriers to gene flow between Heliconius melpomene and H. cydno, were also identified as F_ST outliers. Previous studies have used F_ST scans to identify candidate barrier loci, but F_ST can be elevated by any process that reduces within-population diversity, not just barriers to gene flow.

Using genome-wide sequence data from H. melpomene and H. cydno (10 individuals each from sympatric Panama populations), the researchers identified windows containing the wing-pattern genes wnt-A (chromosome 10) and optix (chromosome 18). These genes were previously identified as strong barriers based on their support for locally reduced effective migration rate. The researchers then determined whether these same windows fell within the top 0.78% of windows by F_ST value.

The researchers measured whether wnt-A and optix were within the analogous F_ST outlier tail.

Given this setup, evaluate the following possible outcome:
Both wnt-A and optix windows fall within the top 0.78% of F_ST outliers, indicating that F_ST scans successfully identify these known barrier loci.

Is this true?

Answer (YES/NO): NO